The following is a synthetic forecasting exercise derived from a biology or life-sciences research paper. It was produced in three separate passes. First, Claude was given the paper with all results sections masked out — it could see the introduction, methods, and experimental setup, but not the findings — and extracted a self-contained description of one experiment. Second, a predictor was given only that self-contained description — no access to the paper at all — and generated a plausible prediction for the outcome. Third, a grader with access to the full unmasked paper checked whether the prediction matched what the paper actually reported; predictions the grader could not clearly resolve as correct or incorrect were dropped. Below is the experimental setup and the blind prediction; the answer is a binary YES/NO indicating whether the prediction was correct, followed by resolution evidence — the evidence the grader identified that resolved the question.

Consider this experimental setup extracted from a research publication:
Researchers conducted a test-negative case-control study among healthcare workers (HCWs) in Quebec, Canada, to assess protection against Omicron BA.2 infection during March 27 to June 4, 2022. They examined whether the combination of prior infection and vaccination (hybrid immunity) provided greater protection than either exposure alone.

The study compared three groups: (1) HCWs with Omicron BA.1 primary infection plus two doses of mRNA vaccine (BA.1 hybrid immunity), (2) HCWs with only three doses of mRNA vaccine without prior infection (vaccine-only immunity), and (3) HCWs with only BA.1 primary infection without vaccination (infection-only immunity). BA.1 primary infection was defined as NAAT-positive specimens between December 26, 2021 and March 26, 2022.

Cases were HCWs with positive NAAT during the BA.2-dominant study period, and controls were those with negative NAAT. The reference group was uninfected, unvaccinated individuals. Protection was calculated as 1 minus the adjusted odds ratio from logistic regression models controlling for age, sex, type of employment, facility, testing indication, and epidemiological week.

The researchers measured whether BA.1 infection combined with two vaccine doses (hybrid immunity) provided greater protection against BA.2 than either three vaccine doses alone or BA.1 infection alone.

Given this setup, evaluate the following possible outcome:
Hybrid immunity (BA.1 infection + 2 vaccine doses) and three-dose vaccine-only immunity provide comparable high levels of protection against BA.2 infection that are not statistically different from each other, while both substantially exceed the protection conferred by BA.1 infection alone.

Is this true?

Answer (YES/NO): NO